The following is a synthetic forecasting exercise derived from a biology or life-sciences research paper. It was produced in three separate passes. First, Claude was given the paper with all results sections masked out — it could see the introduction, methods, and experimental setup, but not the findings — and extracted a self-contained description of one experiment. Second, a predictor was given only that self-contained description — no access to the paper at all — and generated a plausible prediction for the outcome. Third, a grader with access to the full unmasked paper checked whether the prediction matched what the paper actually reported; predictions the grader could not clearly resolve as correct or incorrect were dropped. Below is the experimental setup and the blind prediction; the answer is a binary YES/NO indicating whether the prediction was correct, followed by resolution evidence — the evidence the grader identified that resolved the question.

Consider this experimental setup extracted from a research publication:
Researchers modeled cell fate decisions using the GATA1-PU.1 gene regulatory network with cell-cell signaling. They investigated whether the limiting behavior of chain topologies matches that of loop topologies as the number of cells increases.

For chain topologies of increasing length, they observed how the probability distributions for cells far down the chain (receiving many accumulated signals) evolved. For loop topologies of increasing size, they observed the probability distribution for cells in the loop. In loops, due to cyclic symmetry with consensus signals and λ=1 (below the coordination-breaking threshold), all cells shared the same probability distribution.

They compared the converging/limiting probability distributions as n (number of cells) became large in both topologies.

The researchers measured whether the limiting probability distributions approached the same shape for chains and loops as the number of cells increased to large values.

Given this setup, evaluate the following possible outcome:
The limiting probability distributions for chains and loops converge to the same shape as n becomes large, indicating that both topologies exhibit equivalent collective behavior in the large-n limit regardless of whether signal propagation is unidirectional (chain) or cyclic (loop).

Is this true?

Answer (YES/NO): YES